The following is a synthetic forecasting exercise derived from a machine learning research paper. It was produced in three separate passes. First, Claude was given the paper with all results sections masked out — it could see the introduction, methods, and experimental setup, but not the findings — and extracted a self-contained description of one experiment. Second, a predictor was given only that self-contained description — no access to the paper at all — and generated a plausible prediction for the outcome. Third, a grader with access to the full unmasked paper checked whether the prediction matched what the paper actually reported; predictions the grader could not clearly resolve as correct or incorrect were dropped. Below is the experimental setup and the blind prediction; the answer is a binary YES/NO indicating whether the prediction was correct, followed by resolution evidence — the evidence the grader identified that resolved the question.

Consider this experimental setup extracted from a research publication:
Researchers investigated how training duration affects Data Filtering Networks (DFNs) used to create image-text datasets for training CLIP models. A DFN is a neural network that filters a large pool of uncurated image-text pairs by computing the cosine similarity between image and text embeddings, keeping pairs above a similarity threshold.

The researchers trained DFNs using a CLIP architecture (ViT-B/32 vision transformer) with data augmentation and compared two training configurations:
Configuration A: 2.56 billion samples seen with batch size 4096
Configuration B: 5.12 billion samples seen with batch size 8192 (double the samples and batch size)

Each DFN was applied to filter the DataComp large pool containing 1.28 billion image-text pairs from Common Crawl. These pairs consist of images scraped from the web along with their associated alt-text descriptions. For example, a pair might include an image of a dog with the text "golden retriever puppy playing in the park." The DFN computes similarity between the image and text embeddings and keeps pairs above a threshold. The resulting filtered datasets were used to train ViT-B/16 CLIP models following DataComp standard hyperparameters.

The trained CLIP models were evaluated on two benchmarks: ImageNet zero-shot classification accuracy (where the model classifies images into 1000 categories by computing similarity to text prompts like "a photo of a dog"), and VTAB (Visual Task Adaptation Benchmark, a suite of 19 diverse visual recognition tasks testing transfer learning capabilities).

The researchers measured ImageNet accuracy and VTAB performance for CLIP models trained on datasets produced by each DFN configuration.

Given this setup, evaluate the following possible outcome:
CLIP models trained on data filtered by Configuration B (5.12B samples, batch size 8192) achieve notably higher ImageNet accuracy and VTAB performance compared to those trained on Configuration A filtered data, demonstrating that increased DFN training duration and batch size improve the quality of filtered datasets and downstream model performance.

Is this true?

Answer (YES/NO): NO